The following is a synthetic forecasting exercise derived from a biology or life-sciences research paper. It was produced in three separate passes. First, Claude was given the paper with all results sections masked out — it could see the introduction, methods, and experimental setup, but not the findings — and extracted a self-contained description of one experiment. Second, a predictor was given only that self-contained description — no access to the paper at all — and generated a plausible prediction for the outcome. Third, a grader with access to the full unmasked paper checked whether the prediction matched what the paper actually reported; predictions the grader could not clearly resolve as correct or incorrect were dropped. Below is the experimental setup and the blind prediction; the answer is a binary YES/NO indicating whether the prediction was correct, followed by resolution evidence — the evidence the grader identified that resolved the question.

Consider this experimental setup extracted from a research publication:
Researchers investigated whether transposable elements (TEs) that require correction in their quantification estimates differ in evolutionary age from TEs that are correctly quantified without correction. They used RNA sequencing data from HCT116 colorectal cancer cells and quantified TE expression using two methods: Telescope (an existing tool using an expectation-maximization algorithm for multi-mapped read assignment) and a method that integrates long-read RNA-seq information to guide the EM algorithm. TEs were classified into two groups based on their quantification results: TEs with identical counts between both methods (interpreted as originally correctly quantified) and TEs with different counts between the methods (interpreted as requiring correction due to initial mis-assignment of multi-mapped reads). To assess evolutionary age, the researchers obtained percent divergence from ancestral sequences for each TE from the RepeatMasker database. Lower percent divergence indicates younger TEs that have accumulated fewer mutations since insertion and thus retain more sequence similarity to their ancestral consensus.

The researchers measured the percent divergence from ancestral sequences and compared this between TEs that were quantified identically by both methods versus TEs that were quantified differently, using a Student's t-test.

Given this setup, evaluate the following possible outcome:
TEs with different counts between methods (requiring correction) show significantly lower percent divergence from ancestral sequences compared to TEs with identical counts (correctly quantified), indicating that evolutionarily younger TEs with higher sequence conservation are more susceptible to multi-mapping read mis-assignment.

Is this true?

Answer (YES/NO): YES